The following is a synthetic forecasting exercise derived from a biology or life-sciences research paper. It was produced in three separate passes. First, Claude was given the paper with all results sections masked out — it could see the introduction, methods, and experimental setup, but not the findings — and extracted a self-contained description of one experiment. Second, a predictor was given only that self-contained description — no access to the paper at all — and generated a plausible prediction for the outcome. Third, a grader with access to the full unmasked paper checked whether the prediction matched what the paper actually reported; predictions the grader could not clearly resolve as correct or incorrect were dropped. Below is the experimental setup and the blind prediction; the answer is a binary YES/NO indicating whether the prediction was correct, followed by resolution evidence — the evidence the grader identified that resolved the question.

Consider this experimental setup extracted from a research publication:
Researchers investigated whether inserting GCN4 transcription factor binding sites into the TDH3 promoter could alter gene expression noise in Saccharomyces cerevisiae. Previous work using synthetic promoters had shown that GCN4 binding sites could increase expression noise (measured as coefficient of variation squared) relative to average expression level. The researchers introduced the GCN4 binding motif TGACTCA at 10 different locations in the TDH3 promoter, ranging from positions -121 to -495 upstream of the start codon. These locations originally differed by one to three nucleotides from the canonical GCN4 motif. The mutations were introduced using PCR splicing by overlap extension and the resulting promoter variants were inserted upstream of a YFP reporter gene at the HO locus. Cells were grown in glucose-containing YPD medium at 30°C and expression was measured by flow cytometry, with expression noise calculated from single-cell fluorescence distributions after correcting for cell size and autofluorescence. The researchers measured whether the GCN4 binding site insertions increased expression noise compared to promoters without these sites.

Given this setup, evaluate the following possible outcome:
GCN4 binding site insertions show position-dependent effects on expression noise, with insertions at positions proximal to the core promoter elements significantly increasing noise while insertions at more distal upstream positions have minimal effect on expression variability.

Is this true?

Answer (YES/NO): NO